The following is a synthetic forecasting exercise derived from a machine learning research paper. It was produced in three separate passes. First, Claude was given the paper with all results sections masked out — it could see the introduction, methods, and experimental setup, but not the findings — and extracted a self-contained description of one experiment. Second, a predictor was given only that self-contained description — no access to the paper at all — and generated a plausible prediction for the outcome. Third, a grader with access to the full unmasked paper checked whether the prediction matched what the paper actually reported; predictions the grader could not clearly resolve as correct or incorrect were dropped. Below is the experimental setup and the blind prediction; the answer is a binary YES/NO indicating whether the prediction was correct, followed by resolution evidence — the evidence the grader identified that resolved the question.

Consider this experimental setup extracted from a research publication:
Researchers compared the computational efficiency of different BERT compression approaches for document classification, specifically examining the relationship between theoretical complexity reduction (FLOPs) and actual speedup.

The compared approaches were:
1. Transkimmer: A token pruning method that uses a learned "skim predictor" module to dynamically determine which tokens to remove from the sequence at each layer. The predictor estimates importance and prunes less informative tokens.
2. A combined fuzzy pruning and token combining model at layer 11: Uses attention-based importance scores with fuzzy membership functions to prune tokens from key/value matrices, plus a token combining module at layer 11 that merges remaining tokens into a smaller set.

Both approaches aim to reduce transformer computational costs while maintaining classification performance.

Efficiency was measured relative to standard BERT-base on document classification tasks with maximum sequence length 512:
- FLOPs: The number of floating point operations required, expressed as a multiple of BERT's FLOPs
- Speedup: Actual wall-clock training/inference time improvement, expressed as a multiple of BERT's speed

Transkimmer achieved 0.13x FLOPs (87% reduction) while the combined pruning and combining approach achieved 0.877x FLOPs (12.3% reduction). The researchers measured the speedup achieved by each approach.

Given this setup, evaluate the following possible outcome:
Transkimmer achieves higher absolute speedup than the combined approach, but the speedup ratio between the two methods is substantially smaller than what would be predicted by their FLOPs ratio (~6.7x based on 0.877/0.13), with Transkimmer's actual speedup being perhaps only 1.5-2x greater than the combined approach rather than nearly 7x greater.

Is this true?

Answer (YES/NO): NO